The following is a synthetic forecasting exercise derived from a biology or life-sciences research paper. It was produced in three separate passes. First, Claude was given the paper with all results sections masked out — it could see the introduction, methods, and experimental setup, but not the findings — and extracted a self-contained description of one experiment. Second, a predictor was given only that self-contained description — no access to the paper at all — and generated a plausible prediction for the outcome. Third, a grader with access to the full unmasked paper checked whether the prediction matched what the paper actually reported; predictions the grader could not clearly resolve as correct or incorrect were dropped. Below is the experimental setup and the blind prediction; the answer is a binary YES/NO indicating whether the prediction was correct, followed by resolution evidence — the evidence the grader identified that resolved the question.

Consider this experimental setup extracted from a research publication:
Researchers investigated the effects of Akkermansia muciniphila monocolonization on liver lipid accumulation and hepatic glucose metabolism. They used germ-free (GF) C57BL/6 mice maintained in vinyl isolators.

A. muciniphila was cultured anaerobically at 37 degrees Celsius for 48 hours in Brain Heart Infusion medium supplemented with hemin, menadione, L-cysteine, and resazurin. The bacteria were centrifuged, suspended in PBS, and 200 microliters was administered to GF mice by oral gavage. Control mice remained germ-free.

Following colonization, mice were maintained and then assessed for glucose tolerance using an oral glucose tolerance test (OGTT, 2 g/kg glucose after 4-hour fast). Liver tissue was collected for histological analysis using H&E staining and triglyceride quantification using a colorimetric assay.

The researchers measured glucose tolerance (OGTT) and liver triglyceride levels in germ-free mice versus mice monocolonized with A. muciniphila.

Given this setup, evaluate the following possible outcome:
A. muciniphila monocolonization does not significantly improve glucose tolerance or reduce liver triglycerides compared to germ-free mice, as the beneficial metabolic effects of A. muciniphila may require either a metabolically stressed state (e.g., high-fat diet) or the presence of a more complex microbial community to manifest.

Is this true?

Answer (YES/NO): YES